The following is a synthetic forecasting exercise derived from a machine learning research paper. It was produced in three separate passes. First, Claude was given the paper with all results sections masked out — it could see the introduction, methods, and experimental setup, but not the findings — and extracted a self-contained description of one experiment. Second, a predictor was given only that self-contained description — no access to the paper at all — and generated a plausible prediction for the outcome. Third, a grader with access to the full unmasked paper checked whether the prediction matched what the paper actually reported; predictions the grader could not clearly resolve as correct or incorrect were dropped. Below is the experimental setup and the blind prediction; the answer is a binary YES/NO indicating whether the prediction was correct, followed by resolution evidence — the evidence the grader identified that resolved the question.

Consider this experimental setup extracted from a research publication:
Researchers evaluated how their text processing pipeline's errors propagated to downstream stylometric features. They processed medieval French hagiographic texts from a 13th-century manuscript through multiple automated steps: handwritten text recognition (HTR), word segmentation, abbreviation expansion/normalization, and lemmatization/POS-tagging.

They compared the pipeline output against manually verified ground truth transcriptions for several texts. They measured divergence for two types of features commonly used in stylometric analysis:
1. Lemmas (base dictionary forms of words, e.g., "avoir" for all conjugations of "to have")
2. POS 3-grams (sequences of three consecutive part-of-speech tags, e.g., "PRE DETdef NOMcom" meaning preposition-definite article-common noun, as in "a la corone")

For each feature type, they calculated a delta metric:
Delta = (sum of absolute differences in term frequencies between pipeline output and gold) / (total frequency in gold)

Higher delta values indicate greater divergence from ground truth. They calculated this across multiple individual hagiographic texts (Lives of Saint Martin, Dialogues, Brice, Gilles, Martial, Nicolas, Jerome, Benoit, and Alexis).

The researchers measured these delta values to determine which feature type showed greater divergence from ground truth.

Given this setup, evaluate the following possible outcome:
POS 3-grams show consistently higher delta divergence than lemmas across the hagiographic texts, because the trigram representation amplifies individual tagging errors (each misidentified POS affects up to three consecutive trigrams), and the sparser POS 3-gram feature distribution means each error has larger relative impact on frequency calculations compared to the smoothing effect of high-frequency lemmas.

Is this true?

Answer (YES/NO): YES